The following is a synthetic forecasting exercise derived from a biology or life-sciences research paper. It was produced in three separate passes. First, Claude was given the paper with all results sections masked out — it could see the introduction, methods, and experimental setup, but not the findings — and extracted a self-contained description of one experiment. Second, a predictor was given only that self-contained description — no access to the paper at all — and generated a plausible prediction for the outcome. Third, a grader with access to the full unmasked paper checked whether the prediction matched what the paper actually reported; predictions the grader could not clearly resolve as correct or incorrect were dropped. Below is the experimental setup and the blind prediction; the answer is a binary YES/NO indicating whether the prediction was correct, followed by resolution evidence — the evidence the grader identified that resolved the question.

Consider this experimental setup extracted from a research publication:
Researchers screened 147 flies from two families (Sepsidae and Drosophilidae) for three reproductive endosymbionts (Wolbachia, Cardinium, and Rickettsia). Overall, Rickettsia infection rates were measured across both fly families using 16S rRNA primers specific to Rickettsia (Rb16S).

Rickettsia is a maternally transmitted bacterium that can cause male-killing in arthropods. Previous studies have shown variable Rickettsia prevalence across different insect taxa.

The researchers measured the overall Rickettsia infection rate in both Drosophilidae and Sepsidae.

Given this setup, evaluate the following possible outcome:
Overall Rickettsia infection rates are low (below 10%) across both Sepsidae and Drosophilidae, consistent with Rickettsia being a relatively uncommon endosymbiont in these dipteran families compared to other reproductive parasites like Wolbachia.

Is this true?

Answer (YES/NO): YES